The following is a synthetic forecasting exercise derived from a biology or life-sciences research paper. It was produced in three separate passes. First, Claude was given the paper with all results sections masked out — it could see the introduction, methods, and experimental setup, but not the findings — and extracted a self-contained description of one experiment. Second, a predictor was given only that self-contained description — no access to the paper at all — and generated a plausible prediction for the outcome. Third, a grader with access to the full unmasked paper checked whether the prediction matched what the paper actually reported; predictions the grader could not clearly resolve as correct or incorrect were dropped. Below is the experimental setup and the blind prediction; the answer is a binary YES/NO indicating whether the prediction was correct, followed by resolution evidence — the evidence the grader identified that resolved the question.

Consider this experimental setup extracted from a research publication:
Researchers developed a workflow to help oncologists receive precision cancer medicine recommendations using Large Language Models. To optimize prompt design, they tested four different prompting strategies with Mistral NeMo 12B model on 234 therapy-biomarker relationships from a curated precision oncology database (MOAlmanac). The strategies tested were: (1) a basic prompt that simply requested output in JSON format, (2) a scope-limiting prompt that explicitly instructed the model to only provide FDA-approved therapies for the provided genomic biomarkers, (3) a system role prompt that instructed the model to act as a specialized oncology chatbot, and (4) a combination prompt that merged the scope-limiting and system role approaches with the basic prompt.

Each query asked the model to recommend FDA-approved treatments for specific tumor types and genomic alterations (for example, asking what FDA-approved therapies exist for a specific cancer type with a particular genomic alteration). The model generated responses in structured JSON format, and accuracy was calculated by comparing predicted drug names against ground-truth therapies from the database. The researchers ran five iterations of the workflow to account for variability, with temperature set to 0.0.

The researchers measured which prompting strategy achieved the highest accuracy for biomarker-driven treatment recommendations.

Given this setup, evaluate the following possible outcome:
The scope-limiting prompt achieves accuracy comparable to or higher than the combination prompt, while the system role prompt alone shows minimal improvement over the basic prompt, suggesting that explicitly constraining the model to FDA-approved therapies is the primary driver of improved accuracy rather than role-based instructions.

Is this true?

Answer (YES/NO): NO